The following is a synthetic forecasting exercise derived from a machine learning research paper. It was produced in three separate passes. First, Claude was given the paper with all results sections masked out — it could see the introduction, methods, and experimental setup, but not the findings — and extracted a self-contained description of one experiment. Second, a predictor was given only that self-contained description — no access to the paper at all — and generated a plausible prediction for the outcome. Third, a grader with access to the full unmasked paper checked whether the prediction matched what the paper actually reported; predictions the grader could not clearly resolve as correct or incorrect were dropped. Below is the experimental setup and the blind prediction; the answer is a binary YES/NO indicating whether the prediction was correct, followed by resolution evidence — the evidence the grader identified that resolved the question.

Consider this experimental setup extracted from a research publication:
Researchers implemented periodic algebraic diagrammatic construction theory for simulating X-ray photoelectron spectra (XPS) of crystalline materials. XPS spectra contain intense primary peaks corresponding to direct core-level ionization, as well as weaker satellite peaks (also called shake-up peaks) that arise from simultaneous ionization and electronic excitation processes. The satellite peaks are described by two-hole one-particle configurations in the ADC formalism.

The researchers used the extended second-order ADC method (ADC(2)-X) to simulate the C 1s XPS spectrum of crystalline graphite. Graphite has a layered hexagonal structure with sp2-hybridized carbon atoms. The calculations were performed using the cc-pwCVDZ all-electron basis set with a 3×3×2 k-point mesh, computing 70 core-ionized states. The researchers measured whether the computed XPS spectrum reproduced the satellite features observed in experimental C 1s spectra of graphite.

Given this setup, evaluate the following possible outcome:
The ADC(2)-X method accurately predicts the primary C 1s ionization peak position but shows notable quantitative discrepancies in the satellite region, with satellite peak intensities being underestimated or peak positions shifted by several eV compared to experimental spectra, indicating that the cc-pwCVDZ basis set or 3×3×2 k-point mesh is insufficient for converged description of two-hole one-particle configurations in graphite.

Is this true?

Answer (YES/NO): NO